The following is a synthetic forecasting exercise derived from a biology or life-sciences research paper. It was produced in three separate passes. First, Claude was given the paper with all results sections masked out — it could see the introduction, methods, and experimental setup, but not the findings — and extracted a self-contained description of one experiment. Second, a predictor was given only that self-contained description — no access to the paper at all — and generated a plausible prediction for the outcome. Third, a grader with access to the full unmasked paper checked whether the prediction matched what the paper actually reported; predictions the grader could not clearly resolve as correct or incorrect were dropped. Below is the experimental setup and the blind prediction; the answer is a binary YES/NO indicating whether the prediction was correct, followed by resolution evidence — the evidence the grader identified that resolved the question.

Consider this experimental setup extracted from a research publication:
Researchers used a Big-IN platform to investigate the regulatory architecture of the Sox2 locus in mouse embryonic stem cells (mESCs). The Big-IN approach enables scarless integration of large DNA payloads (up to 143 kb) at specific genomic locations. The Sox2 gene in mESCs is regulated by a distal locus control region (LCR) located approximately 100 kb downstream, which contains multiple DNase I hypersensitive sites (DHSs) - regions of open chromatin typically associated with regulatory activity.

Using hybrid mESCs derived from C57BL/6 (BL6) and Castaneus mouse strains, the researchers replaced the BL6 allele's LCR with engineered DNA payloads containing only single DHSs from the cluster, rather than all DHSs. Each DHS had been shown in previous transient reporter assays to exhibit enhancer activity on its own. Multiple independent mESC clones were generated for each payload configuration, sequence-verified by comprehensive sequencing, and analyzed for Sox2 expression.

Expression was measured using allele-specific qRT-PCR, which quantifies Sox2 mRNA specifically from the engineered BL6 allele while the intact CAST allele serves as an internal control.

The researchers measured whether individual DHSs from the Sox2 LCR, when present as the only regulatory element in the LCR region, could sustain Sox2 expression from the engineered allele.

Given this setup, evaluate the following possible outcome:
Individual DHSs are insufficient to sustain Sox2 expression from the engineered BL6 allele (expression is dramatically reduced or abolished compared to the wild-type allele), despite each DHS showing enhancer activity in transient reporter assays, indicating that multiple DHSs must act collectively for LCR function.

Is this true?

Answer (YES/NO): NO